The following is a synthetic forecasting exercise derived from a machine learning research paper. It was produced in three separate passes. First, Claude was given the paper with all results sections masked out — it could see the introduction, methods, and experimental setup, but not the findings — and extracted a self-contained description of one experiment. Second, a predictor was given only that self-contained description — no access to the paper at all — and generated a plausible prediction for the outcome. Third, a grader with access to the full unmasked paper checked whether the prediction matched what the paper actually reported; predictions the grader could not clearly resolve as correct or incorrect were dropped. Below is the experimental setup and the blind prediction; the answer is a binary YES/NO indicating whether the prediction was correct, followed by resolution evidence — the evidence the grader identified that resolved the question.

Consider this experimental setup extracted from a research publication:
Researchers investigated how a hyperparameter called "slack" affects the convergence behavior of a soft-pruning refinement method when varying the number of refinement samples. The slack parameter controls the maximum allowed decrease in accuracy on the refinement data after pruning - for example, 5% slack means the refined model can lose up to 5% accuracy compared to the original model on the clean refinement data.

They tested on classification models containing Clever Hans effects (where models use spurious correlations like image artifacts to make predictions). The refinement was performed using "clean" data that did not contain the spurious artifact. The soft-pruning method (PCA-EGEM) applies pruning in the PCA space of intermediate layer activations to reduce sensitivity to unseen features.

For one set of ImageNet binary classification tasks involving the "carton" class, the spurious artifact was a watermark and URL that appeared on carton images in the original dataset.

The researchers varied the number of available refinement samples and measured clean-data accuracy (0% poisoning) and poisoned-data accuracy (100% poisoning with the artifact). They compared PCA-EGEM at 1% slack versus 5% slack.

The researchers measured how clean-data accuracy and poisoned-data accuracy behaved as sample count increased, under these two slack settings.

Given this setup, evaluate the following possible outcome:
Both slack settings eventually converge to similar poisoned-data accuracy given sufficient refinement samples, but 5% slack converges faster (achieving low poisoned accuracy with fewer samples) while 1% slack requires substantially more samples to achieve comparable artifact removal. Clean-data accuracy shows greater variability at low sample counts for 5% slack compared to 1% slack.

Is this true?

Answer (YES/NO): NO